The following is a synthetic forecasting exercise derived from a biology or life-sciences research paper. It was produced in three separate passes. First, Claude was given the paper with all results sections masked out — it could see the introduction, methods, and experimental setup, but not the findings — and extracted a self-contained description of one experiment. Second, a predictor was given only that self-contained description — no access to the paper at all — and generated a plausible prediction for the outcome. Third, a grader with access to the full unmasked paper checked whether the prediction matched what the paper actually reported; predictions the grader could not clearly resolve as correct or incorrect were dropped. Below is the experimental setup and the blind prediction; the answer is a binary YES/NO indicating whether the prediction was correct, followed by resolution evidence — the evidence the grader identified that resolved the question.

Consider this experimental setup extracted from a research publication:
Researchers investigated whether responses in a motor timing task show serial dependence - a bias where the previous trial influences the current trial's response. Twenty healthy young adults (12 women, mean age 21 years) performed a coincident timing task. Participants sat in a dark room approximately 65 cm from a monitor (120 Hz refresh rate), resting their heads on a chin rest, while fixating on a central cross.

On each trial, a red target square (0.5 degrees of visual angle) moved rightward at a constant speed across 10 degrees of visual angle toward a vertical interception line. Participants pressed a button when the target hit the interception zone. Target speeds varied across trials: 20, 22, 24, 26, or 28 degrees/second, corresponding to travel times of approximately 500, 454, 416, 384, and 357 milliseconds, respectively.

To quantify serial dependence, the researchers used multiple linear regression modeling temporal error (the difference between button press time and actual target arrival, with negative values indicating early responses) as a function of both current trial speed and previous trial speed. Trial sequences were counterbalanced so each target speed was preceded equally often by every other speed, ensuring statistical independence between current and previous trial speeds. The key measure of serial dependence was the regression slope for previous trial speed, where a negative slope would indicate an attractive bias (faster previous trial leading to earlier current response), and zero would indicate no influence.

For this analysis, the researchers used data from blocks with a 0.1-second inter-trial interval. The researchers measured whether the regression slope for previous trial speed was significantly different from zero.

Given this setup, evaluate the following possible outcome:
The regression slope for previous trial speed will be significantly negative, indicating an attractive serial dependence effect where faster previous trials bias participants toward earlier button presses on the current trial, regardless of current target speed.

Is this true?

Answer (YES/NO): YES